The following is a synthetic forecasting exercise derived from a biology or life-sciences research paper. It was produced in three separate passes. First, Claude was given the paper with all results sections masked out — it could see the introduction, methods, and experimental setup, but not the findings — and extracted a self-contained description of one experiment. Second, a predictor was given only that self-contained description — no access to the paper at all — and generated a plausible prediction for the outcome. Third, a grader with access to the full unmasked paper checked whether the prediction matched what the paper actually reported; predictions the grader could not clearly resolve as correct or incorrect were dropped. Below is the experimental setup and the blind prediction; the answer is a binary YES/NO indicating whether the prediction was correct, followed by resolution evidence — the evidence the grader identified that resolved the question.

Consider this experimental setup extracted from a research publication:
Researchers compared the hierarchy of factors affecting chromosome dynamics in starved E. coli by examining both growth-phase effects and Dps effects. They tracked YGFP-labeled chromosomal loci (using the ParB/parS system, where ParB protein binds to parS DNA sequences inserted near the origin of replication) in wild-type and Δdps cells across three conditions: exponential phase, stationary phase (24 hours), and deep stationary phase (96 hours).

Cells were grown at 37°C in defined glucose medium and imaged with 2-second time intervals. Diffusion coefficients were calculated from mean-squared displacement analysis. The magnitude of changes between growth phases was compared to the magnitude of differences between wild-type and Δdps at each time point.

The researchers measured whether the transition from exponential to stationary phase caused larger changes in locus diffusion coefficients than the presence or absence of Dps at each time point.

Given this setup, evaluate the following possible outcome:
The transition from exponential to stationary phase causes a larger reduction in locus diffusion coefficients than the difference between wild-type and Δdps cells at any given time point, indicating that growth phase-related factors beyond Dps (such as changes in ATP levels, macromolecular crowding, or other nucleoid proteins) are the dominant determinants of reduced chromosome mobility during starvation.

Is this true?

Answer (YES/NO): YES